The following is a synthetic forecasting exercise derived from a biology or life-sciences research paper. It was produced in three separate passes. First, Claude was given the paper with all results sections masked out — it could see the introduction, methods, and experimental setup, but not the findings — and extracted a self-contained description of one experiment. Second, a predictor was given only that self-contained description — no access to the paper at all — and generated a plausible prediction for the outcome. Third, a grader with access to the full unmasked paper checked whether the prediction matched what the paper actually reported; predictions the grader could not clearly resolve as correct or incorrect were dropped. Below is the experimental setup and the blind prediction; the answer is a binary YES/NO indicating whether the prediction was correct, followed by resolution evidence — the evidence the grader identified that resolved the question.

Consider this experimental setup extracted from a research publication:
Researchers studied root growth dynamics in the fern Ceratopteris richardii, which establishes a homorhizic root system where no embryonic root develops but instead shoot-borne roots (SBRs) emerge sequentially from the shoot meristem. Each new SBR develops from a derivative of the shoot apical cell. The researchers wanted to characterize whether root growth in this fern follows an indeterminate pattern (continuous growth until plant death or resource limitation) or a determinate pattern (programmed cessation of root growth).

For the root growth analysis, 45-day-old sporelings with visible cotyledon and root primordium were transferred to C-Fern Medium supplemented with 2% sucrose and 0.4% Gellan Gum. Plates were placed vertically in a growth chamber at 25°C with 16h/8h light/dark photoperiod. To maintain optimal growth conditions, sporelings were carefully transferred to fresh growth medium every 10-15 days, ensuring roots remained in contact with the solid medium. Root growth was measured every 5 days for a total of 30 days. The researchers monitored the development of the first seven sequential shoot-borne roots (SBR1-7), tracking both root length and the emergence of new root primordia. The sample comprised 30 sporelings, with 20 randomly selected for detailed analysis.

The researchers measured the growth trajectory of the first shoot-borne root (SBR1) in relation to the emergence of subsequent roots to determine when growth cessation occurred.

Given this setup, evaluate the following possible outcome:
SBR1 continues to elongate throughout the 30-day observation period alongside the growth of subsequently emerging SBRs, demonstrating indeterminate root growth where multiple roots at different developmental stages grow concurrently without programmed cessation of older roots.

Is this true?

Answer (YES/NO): NO